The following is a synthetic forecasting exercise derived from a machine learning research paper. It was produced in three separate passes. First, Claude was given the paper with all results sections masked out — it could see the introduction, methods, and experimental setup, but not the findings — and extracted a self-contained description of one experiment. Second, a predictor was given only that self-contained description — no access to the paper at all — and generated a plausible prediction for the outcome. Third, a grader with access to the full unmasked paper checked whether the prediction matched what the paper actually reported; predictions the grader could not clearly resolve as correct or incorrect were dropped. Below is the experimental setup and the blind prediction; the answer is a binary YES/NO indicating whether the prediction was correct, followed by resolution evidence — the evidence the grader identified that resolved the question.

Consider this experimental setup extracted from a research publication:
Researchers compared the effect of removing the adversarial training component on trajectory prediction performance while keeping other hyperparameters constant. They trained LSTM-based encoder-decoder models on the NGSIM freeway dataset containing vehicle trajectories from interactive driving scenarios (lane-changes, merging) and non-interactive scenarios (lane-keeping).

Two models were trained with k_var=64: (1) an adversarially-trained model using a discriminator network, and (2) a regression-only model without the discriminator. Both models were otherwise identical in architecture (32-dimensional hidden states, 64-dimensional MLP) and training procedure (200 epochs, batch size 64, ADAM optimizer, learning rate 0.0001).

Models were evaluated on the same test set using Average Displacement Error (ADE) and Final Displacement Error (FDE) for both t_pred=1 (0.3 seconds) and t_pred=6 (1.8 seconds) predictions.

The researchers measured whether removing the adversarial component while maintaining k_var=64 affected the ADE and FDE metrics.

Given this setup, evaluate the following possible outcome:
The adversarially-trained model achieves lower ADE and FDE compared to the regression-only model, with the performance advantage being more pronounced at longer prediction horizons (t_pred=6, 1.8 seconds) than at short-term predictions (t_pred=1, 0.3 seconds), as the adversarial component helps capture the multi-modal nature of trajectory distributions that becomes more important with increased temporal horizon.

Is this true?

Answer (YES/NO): NO